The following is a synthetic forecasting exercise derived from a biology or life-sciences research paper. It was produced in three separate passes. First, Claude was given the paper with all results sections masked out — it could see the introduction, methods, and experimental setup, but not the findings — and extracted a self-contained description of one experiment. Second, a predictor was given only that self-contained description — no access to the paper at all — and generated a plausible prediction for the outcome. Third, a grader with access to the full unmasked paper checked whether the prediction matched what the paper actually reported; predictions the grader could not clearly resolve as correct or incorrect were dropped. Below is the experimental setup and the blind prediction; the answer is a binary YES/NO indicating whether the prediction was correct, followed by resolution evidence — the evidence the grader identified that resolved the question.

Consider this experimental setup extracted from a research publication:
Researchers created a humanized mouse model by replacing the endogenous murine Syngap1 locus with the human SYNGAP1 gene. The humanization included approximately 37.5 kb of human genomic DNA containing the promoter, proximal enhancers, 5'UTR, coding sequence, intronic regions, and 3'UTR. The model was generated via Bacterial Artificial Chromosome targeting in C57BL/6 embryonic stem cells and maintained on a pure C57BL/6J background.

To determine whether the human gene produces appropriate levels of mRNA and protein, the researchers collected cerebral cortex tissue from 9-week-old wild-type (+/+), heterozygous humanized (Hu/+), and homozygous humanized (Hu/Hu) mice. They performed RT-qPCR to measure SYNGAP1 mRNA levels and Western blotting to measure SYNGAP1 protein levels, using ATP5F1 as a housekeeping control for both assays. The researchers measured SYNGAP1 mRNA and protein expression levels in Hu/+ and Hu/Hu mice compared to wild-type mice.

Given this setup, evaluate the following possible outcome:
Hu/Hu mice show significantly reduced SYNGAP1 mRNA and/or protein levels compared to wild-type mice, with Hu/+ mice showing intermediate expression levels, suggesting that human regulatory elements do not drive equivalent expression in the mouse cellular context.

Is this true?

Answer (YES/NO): NO